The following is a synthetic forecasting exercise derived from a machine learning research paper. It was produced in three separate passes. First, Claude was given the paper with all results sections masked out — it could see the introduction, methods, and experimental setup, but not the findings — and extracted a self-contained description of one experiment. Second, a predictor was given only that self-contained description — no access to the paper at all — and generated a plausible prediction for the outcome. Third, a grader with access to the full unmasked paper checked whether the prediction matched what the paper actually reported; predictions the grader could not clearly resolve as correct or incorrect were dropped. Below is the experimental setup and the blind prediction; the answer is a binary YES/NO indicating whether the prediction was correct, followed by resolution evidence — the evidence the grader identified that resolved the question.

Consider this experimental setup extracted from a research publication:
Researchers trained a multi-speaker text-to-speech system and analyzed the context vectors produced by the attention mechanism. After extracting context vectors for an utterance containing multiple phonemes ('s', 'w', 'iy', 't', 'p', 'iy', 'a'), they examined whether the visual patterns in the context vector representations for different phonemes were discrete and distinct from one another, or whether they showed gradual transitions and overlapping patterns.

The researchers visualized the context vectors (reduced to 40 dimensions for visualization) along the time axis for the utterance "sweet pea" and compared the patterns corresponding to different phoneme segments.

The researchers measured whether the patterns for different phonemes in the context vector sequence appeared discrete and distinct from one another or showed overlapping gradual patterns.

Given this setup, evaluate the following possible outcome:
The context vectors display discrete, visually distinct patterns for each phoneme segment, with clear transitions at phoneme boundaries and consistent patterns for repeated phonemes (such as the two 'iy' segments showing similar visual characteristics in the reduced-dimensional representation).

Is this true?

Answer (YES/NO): YES